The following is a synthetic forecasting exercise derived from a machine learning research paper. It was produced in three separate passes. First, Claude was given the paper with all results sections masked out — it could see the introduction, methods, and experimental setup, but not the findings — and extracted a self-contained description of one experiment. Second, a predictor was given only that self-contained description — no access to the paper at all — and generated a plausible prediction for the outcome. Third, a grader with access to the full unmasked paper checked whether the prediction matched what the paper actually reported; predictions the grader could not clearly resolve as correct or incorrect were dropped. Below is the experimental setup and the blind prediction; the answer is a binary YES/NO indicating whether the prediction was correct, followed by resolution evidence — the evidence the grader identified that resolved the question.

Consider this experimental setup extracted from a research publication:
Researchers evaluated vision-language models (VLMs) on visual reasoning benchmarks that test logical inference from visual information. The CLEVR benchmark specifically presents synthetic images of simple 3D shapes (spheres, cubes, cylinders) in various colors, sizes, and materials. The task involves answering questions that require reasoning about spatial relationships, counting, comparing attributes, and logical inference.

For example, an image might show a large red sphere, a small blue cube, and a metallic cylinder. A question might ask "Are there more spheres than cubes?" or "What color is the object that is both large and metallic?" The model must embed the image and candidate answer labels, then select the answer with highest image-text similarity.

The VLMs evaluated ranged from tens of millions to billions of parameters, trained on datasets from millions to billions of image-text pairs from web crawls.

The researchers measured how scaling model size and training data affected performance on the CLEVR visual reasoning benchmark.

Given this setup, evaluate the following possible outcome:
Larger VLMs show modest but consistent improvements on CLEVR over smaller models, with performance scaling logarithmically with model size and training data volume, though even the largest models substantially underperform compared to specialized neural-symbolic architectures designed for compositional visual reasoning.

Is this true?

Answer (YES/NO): NO